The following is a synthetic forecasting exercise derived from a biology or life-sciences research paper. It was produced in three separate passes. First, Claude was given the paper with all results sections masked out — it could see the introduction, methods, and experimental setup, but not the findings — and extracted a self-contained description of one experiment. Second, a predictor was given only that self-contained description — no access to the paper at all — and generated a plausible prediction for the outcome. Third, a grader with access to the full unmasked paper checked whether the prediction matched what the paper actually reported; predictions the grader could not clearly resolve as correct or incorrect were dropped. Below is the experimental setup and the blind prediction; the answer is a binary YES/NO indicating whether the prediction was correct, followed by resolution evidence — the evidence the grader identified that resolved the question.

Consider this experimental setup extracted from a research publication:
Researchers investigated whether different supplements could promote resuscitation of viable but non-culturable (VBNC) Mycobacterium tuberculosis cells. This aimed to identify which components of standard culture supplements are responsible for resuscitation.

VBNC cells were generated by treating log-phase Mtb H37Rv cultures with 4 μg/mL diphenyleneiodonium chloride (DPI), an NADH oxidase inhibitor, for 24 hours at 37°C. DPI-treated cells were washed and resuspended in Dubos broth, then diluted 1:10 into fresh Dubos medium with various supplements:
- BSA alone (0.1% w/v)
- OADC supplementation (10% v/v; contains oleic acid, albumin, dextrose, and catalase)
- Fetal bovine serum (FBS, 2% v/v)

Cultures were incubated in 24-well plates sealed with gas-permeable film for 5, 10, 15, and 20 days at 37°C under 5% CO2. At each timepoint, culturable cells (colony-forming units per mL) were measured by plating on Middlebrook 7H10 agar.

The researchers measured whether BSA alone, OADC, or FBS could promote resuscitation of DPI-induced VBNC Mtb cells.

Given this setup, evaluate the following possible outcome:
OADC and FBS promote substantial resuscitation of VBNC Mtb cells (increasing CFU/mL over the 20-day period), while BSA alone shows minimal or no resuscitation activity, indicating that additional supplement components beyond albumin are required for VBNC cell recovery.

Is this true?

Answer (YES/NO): NO